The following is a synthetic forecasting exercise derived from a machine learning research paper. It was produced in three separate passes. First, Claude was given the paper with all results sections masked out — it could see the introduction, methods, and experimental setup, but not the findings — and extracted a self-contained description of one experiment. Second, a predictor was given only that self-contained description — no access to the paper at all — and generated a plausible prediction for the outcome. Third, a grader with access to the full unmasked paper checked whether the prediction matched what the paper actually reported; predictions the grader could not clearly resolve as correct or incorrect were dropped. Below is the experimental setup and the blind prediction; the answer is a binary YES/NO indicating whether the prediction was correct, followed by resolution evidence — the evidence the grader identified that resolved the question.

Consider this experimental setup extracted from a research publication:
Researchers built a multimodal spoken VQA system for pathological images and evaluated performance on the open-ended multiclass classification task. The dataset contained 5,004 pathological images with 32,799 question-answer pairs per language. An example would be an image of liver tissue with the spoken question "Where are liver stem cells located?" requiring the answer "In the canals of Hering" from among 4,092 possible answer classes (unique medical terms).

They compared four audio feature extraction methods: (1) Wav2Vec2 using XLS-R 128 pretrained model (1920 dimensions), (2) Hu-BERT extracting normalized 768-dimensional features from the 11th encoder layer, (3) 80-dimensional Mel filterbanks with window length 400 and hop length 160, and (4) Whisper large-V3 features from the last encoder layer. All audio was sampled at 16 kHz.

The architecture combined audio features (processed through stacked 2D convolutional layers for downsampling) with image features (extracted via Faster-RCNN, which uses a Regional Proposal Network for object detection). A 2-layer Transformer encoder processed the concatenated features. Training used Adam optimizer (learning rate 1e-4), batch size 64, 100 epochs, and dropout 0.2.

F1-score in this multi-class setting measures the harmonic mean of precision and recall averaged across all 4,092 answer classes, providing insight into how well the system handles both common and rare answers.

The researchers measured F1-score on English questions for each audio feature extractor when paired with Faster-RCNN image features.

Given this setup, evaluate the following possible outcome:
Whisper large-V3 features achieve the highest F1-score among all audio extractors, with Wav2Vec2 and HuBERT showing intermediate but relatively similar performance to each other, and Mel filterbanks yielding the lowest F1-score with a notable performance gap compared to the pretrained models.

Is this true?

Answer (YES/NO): NO